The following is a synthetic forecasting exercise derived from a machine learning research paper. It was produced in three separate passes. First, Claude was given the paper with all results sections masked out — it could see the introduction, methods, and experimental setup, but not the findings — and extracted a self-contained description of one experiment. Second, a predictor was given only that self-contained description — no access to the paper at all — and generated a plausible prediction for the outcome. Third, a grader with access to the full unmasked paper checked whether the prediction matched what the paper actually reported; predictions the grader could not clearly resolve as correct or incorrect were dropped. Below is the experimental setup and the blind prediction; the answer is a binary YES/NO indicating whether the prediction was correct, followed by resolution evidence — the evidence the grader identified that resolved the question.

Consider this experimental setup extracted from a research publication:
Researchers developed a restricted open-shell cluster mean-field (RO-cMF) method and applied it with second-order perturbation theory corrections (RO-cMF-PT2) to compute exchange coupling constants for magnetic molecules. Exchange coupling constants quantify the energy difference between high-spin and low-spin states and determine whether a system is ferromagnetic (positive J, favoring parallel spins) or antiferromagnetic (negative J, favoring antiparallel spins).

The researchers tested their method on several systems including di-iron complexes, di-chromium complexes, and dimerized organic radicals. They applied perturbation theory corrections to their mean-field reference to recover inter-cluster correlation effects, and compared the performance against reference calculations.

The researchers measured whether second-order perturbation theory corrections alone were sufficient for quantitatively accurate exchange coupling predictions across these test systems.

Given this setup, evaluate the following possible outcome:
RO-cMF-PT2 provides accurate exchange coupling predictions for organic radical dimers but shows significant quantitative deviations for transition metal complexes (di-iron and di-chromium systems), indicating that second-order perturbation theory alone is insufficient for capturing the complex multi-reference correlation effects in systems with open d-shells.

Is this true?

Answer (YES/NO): NO